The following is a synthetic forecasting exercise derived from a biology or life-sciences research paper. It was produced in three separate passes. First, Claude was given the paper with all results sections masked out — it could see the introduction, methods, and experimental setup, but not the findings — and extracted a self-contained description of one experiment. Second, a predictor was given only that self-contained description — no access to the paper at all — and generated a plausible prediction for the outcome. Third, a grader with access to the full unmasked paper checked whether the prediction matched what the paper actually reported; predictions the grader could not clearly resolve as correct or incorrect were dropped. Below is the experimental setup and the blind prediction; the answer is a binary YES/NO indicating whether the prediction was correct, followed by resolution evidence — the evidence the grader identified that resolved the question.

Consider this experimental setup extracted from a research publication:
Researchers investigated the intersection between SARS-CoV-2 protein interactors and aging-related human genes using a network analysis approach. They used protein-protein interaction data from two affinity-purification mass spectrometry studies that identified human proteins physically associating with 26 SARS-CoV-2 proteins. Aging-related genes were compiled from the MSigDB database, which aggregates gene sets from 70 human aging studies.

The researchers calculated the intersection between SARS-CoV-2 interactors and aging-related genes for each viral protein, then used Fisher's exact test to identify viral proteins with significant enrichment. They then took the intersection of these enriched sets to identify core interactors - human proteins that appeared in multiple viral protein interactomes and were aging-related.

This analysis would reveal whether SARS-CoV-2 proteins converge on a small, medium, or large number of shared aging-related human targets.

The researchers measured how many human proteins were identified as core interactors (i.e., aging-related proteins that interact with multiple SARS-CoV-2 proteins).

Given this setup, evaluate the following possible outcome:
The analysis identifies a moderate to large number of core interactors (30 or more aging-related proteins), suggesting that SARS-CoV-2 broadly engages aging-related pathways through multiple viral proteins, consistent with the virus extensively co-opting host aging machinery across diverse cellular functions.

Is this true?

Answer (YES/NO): NO